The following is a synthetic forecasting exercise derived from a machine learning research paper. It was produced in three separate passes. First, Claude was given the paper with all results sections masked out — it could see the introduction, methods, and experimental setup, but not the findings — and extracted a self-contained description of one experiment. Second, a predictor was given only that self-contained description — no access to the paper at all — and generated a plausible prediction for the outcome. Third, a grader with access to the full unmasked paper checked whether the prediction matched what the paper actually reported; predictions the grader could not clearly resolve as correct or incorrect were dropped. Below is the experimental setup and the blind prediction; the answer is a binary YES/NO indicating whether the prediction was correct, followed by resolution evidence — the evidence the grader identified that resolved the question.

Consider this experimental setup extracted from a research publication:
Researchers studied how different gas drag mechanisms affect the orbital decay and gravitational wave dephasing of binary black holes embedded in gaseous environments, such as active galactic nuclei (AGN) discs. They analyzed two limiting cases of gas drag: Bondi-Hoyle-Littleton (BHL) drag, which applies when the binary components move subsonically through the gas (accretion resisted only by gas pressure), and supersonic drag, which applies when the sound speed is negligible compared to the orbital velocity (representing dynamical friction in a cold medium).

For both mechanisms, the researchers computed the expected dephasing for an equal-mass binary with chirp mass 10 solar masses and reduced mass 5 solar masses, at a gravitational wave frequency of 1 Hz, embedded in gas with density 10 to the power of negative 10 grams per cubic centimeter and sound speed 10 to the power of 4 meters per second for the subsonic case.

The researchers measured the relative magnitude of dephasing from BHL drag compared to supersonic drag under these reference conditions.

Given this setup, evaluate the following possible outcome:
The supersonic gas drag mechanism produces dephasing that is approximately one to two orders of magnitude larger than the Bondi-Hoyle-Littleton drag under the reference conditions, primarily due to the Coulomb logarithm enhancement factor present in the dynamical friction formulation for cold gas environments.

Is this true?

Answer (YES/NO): NO